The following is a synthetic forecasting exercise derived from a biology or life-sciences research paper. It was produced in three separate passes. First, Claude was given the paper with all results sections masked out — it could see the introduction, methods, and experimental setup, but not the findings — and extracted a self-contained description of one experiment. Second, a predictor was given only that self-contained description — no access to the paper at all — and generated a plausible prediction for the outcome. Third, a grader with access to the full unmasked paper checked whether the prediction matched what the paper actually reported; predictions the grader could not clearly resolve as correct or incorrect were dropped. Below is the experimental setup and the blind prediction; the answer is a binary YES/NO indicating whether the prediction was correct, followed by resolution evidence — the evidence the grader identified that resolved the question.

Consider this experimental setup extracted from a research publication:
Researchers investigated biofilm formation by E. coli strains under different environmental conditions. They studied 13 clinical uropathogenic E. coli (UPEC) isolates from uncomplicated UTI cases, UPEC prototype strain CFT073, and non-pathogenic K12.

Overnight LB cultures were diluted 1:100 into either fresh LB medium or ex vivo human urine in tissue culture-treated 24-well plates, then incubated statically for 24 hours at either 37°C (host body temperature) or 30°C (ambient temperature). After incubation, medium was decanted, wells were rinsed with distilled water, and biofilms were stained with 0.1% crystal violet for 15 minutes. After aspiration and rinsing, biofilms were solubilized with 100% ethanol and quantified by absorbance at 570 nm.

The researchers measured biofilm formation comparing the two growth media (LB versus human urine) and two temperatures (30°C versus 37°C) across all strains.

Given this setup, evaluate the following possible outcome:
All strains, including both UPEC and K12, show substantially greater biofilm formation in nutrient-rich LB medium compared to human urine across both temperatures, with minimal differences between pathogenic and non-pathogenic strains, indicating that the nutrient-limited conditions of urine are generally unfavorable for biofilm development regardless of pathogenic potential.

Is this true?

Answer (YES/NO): NO